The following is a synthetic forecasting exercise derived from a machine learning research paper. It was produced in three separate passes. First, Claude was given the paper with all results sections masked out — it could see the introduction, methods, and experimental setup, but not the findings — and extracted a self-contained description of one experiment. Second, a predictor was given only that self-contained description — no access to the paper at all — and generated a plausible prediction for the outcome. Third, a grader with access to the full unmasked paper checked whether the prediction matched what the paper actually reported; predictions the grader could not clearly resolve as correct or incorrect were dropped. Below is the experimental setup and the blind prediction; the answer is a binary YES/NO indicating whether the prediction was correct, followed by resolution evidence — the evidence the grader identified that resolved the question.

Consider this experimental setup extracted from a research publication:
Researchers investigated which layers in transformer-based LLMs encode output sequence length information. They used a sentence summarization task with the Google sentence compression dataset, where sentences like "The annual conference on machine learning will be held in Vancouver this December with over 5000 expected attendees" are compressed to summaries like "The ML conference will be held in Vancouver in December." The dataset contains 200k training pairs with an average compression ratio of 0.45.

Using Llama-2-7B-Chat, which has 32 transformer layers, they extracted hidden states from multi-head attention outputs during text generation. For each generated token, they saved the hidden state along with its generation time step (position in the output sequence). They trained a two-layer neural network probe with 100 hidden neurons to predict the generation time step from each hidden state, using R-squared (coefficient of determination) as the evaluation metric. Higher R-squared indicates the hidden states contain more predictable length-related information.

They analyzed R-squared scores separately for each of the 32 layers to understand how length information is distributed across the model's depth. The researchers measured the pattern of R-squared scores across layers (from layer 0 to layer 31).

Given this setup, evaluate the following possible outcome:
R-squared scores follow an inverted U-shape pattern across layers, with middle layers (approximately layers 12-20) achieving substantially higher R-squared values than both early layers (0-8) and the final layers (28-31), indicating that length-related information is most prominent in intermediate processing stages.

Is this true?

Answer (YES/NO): NO